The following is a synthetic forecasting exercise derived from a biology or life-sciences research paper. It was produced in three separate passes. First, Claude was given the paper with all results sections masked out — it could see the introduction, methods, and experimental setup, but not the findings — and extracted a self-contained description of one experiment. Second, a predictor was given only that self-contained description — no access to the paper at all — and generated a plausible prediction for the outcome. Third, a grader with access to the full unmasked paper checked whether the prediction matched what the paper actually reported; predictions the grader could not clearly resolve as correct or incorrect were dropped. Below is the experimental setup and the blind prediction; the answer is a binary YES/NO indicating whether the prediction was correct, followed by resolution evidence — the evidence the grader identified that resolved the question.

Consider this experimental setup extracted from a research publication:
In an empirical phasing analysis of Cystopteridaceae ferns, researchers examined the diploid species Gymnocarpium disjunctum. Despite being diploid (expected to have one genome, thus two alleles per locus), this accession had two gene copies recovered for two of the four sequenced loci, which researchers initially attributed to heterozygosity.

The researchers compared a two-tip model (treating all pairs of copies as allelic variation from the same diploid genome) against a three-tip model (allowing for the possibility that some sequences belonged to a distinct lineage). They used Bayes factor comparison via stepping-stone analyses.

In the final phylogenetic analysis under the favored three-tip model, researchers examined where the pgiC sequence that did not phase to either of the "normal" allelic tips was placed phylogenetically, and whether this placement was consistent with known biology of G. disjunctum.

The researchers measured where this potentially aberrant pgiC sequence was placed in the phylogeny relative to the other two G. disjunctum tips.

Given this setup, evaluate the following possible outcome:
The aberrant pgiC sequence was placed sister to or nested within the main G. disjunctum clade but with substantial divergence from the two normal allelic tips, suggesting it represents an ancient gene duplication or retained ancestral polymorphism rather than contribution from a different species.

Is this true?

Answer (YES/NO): NO